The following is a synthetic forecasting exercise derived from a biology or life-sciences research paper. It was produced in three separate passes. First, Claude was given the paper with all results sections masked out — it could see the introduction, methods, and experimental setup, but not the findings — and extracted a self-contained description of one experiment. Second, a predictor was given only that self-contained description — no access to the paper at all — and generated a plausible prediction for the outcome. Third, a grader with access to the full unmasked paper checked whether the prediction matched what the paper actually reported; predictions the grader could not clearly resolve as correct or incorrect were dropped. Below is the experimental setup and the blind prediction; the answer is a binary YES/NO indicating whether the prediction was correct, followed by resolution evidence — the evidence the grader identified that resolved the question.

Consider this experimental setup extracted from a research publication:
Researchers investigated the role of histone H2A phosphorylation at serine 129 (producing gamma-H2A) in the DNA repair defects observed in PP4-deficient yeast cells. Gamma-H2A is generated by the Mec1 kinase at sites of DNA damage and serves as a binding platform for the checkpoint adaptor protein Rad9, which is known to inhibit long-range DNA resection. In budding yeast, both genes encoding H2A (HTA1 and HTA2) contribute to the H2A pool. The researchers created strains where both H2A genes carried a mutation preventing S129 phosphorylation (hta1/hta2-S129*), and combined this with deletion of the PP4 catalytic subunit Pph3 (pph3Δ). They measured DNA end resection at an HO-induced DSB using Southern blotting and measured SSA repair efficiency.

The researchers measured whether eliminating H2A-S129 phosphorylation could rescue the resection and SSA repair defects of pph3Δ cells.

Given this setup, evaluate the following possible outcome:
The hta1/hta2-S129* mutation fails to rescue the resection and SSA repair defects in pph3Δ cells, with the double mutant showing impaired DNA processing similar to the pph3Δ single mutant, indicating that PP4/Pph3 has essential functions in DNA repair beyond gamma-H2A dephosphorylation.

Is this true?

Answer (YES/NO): NO